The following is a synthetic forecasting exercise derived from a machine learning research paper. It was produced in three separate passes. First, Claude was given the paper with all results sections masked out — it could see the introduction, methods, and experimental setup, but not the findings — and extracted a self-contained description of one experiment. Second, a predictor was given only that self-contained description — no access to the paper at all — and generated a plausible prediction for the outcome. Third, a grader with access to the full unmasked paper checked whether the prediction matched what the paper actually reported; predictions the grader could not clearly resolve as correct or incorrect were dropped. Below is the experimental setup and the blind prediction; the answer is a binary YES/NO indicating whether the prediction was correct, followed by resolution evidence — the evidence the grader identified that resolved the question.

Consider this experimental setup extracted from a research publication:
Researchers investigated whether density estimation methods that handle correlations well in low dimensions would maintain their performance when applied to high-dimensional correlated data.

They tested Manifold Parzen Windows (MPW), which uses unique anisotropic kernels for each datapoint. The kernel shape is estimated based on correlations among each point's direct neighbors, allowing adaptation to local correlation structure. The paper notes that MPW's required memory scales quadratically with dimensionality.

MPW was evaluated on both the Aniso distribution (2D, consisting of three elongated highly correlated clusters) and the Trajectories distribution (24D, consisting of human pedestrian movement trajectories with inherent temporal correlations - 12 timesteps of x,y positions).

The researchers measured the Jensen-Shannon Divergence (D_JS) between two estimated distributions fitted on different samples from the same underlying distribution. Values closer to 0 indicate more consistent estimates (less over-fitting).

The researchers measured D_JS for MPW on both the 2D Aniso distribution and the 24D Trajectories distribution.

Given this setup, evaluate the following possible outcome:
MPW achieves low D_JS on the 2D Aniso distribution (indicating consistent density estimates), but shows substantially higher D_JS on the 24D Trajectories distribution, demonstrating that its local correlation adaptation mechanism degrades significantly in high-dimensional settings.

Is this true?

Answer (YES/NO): NO